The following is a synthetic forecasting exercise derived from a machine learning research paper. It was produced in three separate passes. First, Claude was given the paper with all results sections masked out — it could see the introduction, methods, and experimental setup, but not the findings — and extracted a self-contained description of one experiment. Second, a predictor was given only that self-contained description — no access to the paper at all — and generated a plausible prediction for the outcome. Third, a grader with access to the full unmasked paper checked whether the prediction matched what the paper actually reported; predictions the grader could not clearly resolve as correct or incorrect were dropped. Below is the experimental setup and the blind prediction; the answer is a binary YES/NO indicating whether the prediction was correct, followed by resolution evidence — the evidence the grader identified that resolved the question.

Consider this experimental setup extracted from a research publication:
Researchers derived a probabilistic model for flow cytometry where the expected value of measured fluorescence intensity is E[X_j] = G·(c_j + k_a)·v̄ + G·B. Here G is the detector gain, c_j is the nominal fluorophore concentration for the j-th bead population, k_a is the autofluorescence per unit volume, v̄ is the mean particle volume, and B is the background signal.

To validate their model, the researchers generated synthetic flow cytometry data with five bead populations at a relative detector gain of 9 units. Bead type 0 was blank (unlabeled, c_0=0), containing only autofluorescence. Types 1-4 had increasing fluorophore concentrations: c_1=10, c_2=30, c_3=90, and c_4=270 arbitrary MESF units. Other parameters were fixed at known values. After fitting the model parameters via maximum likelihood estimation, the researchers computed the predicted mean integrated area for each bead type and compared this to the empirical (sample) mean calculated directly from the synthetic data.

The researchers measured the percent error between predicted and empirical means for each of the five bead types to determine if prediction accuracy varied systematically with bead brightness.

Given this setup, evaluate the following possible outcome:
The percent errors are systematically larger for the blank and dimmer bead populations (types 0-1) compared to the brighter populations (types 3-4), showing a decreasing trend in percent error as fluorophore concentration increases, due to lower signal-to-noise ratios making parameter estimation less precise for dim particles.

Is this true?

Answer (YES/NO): NO